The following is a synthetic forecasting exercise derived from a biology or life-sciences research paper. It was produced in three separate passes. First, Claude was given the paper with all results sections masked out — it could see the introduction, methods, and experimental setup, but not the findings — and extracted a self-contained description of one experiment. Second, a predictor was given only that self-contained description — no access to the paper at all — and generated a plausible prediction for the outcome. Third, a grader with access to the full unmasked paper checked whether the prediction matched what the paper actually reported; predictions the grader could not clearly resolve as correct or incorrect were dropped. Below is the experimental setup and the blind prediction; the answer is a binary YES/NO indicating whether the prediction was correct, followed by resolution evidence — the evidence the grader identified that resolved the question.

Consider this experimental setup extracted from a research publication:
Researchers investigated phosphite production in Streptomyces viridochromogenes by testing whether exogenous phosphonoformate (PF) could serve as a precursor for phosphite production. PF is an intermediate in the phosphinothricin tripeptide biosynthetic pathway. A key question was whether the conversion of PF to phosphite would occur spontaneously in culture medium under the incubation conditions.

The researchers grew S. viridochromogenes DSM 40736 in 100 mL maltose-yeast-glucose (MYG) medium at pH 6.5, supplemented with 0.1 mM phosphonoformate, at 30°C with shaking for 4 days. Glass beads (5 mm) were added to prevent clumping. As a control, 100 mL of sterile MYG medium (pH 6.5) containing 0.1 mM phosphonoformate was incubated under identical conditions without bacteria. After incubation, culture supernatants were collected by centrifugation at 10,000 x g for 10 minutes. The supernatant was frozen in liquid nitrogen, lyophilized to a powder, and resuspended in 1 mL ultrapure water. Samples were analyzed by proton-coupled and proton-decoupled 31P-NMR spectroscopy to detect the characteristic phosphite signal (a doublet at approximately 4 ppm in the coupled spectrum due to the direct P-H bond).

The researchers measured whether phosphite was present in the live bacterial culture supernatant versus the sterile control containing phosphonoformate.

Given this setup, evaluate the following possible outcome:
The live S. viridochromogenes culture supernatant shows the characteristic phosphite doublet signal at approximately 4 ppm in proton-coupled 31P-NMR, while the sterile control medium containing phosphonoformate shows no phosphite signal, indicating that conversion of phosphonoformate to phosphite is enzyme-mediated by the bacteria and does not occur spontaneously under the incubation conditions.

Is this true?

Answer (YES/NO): YES